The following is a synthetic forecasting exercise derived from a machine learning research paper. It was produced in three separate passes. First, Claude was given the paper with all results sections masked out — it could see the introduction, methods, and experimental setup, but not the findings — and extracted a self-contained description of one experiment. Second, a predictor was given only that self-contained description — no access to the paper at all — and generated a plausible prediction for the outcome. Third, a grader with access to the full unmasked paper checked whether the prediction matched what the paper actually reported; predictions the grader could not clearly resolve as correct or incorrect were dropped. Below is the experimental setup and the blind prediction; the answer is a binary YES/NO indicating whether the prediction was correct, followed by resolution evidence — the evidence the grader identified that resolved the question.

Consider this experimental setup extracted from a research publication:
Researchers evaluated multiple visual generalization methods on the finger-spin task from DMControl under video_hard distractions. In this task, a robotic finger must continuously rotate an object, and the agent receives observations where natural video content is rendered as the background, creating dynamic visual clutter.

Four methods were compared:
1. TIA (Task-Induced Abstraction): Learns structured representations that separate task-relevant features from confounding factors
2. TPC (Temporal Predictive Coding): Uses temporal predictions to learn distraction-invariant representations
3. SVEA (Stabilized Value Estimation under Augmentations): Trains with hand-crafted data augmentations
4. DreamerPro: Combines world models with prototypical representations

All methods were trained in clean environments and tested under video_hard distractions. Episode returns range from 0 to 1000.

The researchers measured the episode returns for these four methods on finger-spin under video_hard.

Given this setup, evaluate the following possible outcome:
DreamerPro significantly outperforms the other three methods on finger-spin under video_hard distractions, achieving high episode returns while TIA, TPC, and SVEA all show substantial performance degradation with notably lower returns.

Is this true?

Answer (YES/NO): NO